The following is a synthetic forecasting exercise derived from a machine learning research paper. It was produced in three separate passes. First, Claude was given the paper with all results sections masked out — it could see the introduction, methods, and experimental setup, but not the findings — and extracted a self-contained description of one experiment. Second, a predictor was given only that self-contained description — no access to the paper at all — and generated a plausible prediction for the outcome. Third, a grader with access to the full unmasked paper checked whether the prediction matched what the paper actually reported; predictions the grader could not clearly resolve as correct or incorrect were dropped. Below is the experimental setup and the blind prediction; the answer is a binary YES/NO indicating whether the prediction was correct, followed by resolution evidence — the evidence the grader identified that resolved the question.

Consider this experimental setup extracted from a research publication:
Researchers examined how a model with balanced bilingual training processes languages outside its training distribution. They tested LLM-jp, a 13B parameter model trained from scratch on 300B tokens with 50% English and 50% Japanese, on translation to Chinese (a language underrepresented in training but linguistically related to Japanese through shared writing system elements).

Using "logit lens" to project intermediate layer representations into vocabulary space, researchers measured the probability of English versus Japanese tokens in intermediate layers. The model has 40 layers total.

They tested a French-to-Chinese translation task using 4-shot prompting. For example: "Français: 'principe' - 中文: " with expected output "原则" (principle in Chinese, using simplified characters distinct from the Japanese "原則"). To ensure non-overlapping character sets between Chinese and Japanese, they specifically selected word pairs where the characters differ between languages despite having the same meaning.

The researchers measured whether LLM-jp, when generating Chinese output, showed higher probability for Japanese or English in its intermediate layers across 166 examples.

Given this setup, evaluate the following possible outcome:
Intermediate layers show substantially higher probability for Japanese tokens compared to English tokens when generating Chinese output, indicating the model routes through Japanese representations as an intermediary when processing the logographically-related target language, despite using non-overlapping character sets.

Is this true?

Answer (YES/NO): YES